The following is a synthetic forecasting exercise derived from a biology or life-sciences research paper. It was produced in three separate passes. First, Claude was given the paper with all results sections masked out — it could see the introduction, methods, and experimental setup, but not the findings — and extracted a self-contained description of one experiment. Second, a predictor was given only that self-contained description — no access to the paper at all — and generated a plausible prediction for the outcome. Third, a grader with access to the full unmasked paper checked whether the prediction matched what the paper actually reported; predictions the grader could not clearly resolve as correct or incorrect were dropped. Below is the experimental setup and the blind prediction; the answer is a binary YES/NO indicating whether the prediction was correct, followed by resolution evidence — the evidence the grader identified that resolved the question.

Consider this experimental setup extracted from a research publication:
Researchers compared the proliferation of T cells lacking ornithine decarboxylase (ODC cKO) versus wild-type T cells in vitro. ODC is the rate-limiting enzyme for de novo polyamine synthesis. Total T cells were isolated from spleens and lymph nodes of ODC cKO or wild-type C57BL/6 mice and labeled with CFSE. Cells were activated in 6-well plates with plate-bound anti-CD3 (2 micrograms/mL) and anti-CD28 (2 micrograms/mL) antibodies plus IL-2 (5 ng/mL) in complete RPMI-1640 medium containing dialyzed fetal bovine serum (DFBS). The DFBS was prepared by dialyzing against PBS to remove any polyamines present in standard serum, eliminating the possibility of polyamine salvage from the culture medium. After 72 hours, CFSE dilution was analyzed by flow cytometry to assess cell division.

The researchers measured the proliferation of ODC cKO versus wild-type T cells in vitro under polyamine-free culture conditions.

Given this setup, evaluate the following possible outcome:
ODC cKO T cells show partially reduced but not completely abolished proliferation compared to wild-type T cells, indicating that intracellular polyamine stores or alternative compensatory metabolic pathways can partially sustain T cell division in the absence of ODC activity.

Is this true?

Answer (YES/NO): NO